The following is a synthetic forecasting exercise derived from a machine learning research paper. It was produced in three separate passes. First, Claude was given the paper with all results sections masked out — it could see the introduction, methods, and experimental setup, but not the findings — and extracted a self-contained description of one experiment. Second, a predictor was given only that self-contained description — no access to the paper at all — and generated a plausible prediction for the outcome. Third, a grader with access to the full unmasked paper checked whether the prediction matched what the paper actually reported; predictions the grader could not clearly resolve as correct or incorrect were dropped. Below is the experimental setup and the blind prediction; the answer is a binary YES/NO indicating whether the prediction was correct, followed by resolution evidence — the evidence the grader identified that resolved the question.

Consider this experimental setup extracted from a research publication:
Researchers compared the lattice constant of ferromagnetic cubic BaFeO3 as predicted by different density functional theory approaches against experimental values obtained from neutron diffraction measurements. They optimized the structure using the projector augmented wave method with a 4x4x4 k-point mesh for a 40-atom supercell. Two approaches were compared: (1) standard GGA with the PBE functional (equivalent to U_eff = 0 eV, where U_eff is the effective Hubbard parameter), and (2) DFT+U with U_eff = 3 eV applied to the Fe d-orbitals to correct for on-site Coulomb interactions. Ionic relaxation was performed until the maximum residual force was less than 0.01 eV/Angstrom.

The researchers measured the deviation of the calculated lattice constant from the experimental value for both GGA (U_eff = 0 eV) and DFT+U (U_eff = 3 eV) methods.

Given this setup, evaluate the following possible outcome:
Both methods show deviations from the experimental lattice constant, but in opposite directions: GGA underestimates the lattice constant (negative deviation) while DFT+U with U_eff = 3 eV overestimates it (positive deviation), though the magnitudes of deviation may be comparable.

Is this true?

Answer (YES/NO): NO